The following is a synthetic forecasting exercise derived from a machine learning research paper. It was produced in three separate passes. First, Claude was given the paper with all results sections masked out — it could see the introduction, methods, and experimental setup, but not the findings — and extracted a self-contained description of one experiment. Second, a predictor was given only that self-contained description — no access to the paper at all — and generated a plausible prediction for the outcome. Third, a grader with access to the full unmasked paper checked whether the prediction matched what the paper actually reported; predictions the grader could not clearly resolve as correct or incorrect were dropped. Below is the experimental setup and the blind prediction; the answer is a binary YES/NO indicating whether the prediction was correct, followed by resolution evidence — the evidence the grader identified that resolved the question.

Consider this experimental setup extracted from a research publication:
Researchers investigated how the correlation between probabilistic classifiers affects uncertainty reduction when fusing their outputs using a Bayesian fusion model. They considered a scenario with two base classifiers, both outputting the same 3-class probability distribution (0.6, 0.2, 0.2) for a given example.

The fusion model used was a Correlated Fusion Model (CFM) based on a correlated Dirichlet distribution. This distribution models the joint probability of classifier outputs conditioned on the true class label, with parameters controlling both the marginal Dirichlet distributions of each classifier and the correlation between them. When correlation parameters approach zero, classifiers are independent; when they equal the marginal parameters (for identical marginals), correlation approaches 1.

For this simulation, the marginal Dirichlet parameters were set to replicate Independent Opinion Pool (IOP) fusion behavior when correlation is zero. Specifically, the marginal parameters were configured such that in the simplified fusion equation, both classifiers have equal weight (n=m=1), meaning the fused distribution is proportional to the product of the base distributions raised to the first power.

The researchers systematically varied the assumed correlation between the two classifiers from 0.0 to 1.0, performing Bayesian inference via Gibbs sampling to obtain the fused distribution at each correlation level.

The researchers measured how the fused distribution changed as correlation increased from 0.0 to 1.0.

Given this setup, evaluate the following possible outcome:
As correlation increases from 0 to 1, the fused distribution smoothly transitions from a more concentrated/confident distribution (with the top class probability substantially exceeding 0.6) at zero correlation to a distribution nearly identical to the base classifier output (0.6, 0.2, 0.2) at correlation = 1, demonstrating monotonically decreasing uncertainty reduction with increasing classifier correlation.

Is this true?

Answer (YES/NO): YES